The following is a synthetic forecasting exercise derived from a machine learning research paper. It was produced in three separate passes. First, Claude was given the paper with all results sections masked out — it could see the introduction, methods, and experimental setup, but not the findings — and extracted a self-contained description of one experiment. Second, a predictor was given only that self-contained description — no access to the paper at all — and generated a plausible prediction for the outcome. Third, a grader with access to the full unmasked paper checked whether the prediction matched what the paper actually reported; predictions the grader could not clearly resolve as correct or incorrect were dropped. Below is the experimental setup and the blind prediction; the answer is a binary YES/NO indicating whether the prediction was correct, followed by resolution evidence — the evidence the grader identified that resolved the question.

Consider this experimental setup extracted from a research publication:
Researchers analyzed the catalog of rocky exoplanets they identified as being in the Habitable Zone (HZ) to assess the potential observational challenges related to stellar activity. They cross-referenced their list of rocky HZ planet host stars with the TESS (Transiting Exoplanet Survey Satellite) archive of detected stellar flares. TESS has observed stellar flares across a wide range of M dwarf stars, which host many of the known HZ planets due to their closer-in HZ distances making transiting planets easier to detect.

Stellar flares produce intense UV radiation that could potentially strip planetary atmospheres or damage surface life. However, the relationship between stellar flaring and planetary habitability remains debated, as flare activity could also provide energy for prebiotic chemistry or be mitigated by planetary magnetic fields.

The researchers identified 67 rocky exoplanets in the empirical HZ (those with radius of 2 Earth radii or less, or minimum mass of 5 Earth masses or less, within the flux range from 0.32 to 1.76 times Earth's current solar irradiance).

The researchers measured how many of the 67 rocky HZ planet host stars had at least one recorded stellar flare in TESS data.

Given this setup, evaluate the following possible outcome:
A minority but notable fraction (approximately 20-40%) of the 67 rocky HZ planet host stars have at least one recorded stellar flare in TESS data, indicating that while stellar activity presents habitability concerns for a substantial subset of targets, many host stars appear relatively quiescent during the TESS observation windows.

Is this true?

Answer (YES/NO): NO